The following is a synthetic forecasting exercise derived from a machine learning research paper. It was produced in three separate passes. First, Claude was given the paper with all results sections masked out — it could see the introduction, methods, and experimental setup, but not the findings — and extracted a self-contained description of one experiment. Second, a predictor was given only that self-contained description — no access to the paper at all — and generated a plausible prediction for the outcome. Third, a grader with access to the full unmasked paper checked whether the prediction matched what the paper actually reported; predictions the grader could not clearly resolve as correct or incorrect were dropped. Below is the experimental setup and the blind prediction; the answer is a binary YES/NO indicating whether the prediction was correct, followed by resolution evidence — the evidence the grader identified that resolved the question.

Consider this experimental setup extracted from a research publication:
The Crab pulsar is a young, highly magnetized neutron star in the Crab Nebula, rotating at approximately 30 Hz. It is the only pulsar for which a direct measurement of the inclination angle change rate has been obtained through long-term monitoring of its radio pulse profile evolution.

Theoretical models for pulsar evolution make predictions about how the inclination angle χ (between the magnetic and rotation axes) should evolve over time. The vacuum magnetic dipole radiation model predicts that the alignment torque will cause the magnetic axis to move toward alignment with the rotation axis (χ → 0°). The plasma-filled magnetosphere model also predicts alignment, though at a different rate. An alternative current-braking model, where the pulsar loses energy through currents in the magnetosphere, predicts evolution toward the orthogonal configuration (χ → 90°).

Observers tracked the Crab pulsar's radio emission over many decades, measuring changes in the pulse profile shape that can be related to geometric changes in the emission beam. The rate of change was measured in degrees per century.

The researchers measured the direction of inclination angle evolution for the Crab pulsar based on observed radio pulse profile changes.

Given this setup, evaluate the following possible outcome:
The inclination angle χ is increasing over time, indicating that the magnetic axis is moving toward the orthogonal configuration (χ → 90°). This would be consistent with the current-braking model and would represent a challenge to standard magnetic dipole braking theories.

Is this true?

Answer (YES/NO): YES